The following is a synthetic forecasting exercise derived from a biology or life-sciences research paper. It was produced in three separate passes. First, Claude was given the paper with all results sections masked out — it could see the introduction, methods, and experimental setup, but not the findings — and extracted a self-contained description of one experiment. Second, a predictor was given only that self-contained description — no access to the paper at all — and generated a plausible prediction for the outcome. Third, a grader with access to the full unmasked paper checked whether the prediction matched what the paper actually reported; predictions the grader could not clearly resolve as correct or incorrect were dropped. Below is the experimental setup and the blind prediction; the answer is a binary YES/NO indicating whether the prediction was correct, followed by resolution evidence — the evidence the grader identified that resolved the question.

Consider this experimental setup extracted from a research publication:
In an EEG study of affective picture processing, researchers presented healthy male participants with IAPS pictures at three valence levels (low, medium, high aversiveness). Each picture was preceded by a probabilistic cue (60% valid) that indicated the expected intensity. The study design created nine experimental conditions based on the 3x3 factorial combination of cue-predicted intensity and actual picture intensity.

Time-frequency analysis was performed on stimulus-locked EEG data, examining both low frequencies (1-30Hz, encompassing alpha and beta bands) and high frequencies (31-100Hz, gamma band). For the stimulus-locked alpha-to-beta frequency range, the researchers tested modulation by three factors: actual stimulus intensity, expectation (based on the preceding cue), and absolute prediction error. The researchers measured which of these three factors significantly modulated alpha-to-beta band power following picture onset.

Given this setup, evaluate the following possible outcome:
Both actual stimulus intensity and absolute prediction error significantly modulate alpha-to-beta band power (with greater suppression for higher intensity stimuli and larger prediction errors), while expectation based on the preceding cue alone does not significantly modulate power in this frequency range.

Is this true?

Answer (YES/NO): NO